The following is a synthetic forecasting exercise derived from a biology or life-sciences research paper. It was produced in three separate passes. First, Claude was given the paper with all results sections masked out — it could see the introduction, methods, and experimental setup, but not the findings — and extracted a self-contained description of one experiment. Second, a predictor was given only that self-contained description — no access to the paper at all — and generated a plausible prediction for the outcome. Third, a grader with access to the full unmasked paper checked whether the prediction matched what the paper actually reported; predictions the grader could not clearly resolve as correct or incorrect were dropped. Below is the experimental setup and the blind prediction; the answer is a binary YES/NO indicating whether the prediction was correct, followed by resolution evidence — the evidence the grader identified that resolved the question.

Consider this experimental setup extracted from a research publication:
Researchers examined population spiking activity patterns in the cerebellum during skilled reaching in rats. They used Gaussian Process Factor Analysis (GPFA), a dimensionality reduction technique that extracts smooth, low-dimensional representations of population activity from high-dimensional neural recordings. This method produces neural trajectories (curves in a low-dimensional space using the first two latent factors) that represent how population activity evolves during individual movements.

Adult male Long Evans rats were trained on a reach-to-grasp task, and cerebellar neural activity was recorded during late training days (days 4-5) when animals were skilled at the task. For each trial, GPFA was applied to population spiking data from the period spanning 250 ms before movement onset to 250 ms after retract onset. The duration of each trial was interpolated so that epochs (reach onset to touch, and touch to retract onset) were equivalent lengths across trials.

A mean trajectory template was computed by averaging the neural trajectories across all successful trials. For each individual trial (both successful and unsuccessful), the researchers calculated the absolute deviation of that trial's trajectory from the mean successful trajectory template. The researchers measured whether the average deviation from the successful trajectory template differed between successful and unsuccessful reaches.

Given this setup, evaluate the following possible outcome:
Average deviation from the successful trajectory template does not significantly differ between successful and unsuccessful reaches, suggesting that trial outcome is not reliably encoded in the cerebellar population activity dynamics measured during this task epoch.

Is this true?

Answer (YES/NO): NO